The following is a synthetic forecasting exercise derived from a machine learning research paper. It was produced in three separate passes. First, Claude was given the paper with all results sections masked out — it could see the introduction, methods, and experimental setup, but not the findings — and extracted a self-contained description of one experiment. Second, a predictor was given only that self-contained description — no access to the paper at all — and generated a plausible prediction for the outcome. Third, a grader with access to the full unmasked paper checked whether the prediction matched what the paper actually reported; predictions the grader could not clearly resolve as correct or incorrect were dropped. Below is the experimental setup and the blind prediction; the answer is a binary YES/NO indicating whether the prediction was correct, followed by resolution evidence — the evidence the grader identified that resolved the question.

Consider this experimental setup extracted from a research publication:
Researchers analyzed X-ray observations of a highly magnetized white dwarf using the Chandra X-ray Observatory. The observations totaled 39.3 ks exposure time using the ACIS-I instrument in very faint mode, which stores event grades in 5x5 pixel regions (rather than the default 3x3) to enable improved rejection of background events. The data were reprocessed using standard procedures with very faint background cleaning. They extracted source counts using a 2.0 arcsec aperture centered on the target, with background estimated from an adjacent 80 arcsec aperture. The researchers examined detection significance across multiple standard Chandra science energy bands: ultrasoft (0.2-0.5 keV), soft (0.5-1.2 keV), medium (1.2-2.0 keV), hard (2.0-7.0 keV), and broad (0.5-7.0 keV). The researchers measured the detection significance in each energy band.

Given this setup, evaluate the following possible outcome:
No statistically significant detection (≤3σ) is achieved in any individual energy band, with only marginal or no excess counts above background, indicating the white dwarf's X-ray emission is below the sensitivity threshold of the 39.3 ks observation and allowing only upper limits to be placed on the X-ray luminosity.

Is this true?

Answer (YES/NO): NO